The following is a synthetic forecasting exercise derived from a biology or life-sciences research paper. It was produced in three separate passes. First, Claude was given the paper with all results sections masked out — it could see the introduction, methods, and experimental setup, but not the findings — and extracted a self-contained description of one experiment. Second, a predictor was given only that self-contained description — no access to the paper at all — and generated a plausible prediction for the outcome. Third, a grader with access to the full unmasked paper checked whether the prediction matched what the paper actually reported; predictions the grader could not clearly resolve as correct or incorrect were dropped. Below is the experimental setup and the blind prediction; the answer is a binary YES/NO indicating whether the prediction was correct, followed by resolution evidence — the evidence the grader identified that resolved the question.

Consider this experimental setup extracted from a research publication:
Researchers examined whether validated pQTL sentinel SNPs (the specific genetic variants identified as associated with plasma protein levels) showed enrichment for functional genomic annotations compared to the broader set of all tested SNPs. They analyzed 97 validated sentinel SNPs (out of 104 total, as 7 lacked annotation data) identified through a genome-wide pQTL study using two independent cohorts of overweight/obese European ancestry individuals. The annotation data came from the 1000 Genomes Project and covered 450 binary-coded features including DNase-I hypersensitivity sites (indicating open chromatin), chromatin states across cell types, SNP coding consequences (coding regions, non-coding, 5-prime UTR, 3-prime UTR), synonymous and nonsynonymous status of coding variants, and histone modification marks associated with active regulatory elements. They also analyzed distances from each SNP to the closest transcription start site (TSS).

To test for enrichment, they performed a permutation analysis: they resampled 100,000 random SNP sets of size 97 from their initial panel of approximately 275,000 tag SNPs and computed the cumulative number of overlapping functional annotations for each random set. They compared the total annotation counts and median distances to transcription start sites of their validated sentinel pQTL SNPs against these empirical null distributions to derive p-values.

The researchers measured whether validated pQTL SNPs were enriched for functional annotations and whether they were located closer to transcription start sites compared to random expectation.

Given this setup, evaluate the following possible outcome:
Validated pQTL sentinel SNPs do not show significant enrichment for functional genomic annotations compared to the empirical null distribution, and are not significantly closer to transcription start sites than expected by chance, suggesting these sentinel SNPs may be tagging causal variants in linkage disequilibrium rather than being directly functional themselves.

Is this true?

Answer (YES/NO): NO